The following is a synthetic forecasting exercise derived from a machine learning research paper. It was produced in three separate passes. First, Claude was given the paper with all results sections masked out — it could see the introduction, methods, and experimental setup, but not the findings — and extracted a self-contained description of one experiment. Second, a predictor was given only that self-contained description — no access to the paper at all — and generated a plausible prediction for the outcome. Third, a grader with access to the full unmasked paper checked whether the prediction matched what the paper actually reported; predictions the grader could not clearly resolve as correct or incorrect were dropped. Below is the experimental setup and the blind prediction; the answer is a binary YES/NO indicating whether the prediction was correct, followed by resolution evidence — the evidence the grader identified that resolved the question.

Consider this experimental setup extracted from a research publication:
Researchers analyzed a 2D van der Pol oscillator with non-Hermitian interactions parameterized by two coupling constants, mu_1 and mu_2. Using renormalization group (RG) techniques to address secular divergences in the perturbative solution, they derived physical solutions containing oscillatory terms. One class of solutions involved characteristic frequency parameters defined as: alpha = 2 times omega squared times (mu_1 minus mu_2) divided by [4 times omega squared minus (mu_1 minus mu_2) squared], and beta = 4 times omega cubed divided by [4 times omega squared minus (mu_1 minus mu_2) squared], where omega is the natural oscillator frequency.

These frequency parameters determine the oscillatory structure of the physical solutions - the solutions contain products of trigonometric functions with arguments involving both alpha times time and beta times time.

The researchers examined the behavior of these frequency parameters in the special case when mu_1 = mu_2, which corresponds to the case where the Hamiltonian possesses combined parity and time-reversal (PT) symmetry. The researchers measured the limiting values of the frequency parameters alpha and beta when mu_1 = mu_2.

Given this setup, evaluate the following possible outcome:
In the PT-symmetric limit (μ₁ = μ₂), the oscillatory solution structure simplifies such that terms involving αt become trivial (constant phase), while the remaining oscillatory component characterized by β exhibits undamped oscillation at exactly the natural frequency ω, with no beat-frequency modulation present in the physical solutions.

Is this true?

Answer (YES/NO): YES